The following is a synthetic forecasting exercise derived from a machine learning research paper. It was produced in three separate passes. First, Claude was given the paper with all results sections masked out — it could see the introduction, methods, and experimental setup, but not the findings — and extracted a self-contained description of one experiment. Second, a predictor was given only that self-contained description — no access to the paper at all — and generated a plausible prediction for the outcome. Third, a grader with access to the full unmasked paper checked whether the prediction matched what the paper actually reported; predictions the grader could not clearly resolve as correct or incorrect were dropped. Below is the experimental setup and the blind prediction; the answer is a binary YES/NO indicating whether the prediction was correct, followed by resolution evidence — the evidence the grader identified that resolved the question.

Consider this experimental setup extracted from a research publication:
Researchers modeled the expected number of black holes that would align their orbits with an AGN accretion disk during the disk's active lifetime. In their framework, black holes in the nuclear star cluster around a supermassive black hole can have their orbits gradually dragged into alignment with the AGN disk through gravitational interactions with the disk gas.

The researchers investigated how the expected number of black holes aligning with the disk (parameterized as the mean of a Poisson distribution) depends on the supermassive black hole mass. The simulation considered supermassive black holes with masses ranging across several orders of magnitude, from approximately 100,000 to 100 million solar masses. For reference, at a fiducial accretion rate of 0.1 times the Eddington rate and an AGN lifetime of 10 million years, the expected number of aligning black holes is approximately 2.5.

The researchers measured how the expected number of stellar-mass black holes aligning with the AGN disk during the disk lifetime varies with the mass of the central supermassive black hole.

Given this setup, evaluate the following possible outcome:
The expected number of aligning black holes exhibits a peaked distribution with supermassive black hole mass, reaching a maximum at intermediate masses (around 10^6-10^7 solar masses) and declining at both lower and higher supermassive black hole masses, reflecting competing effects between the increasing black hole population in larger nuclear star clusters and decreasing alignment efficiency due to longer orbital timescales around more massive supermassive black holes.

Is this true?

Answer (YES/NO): NO